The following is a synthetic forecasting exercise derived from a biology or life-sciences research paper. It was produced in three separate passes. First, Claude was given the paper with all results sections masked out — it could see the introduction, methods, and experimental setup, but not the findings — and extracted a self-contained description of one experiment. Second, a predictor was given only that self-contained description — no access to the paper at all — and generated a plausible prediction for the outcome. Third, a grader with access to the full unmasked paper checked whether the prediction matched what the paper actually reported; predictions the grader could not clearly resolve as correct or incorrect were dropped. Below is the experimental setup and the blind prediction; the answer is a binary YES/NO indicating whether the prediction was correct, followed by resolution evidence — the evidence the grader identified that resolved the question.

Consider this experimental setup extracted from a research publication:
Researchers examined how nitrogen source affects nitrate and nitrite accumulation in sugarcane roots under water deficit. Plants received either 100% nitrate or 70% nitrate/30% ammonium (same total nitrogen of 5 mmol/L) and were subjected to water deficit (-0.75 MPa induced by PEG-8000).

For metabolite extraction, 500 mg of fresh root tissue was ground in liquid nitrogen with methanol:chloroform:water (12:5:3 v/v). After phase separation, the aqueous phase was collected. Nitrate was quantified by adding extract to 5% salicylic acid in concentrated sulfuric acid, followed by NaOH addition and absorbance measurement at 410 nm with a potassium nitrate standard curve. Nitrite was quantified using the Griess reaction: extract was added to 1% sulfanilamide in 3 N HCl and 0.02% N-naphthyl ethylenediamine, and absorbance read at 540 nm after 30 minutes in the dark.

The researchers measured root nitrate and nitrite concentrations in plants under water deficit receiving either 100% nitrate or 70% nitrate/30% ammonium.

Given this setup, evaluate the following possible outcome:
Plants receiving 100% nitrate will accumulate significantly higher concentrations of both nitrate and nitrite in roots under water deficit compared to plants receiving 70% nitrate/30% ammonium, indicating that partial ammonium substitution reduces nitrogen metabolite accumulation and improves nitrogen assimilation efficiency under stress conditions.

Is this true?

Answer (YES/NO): NO